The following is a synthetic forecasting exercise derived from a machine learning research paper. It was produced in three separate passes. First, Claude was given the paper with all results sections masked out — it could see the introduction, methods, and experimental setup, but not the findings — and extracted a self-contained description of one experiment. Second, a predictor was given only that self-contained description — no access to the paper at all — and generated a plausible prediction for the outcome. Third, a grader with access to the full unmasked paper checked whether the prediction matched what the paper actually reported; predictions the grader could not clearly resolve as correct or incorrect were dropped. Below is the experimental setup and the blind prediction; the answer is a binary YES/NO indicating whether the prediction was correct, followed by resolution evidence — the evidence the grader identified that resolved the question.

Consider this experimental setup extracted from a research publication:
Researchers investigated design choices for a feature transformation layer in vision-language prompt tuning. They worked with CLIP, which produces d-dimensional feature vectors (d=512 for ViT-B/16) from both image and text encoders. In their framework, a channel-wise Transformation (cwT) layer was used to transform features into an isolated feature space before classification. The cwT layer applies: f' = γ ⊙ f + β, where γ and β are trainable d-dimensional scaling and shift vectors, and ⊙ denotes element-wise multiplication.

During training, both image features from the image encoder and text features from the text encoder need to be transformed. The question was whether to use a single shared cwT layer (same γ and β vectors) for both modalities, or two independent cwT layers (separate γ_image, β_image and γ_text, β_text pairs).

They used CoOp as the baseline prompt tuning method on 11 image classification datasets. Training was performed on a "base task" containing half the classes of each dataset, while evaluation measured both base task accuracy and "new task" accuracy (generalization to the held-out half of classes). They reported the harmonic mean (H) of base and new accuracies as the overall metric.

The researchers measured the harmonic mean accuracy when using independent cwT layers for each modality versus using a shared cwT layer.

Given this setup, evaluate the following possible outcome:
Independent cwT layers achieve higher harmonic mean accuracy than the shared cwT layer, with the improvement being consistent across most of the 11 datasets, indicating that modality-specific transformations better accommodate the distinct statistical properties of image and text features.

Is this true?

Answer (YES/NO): NO